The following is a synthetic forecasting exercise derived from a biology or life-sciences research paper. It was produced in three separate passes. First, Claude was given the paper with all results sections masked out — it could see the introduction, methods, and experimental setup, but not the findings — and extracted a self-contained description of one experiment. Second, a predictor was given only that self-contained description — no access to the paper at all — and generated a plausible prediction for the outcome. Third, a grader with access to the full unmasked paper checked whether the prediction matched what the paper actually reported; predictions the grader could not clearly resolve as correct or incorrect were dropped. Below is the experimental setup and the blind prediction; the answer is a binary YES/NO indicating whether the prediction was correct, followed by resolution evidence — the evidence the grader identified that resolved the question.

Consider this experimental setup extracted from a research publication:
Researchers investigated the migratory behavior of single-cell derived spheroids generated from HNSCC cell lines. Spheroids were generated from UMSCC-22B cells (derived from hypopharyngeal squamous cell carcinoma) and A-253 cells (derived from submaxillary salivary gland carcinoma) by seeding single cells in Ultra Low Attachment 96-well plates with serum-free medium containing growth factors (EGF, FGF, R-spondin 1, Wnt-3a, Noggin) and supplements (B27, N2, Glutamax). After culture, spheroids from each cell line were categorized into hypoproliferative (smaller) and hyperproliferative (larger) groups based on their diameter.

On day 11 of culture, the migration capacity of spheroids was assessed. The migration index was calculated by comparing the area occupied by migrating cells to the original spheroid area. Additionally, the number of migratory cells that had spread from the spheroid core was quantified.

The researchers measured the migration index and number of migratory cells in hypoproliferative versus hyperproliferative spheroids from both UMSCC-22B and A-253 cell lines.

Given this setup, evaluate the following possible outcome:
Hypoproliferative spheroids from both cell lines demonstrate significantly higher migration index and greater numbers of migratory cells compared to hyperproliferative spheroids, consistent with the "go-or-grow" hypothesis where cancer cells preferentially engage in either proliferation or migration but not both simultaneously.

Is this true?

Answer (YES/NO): YES